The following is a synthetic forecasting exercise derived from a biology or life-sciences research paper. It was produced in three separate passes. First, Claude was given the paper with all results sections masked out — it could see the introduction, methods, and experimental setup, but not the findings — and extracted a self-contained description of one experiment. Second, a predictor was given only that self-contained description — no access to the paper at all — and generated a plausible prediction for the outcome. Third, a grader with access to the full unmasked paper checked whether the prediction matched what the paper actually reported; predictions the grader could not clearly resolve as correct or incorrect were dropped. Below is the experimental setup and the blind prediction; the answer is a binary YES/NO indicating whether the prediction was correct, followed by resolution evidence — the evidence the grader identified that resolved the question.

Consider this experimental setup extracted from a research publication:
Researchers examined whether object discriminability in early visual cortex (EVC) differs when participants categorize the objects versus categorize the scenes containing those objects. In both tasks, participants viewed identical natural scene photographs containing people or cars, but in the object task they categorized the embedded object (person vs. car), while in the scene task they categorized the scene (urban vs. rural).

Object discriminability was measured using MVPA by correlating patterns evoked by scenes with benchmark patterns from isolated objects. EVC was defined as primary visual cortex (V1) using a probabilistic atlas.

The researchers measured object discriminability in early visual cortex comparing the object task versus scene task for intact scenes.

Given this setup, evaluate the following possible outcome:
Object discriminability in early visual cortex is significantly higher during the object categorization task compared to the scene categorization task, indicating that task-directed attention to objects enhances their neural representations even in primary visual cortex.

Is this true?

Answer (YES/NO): NO